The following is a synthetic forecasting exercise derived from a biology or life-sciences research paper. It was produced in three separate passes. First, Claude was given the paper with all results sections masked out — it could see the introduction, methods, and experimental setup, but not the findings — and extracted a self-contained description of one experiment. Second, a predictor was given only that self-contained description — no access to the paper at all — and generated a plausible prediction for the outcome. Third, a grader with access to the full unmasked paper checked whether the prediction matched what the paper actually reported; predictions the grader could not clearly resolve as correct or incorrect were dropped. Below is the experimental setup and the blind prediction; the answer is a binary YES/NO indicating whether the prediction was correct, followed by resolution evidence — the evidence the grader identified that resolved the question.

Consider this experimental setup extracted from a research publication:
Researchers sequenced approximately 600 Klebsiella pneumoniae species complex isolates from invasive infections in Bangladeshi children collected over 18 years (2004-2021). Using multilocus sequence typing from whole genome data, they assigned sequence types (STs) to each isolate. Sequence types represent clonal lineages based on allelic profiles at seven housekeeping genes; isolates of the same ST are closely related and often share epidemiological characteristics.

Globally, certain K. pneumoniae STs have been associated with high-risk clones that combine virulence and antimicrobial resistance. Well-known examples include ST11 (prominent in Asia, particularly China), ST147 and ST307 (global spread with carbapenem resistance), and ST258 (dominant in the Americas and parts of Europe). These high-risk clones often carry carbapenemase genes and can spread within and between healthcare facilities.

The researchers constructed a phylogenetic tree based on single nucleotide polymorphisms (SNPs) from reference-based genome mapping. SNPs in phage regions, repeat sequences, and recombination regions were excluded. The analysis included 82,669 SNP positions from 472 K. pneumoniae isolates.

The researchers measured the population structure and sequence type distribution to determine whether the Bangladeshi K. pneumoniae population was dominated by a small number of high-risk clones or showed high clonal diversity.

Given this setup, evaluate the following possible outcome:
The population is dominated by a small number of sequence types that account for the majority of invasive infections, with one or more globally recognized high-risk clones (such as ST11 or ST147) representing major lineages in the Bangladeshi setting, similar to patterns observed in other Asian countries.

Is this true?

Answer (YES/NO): YES